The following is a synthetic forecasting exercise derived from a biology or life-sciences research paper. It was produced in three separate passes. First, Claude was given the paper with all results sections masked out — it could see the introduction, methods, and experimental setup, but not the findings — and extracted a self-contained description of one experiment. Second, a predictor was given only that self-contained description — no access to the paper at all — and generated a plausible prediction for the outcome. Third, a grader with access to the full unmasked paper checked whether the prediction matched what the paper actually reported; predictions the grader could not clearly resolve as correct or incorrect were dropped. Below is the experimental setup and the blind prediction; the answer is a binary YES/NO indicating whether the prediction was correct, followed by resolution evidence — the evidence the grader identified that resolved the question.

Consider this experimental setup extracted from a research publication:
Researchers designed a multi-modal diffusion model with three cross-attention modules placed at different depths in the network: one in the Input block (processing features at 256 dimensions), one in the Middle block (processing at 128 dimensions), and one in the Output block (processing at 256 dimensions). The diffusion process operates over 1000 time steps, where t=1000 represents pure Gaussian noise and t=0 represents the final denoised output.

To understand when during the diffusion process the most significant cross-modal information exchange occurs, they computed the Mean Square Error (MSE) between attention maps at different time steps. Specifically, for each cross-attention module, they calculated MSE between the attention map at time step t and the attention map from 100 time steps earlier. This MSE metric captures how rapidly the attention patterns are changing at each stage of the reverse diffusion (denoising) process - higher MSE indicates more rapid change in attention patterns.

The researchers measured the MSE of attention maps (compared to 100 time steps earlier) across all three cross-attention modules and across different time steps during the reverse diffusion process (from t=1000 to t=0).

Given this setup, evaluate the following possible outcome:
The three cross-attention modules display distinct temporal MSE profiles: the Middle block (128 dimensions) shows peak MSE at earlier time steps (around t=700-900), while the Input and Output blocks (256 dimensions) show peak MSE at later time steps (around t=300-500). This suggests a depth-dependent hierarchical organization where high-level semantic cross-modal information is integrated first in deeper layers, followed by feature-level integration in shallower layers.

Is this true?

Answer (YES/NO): NO